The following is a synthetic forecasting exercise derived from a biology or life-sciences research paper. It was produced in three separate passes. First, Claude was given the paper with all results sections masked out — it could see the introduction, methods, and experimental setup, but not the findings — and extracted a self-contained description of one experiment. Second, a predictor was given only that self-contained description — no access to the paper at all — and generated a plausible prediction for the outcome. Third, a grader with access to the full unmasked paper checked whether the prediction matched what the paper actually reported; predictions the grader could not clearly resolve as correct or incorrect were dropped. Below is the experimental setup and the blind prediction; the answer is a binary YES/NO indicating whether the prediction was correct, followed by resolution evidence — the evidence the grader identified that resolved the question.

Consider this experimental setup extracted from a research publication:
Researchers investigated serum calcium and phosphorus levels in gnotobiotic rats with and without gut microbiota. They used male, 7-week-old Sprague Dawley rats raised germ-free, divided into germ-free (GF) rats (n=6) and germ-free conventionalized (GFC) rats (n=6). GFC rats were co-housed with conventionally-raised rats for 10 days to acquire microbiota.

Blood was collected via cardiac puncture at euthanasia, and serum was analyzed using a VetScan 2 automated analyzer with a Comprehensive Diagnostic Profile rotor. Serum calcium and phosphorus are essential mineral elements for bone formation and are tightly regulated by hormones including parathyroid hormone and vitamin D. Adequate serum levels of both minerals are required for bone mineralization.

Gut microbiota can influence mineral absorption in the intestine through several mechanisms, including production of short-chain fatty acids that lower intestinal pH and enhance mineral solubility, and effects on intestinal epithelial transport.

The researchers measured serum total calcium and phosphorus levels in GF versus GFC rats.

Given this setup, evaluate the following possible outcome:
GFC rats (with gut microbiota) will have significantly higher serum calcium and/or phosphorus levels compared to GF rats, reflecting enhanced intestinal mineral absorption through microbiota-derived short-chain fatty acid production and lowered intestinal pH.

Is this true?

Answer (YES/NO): NO